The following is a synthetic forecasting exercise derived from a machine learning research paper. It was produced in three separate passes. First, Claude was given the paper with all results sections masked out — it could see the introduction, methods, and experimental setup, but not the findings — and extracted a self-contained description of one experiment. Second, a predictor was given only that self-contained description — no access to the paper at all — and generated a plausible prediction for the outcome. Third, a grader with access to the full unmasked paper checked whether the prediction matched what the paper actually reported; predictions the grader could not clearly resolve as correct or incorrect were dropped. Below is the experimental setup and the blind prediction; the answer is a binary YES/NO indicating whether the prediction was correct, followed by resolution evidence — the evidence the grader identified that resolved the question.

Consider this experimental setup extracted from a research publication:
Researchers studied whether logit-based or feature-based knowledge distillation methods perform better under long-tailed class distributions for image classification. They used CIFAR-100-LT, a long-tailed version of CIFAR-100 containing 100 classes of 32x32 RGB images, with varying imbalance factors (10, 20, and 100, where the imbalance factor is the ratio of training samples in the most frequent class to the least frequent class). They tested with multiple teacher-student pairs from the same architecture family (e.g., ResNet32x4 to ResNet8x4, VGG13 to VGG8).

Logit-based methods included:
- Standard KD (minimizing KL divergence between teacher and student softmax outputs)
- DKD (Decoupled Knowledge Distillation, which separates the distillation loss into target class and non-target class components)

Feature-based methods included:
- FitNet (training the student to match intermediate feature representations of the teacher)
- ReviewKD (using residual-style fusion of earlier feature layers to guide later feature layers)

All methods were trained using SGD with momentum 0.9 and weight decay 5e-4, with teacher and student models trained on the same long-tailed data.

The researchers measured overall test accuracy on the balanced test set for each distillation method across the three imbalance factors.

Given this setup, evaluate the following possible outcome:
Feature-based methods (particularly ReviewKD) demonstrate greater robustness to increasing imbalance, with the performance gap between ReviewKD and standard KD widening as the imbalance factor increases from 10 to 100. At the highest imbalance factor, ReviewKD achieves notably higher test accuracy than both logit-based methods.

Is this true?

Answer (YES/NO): NO